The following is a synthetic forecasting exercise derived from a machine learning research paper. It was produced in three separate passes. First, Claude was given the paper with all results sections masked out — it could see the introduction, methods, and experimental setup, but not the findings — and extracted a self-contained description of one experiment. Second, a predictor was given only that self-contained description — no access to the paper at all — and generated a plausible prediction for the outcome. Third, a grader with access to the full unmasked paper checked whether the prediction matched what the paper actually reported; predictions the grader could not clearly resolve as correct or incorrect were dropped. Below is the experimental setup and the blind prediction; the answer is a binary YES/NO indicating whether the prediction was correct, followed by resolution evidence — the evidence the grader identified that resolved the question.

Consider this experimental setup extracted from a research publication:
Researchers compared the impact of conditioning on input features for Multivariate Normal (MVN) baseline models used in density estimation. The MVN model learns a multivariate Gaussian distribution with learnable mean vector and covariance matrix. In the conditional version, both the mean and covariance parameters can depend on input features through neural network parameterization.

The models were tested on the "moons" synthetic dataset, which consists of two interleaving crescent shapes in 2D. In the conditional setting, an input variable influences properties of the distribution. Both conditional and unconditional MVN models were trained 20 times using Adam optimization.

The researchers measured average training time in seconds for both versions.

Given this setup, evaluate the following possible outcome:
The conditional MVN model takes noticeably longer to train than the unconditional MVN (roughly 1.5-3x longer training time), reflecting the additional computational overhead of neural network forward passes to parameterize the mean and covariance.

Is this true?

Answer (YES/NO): NO